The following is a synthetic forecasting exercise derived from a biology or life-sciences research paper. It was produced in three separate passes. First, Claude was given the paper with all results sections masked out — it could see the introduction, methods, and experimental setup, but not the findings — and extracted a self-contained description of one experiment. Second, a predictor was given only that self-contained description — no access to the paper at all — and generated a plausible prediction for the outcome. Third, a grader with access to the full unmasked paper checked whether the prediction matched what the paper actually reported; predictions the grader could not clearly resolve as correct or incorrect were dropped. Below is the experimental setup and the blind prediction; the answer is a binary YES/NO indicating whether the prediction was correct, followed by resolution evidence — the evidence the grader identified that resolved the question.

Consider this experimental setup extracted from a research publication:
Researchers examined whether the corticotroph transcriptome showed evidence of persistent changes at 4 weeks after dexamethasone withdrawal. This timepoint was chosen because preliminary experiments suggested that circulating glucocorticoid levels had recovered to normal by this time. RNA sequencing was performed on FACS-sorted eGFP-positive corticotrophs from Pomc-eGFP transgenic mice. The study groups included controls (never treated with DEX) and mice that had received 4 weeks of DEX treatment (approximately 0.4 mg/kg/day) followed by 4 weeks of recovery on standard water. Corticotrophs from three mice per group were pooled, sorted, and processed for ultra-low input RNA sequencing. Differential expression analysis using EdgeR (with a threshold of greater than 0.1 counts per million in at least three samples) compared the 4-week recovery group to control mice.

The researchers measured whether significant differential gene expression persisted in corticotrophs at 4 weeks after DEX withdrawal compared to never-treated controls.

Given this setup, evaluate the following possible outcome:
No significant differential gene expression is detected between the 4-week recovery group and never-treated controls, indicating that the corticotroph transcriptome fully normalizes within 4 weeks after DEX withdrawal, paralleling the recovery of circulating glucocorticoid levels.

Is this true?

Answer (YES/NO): NO